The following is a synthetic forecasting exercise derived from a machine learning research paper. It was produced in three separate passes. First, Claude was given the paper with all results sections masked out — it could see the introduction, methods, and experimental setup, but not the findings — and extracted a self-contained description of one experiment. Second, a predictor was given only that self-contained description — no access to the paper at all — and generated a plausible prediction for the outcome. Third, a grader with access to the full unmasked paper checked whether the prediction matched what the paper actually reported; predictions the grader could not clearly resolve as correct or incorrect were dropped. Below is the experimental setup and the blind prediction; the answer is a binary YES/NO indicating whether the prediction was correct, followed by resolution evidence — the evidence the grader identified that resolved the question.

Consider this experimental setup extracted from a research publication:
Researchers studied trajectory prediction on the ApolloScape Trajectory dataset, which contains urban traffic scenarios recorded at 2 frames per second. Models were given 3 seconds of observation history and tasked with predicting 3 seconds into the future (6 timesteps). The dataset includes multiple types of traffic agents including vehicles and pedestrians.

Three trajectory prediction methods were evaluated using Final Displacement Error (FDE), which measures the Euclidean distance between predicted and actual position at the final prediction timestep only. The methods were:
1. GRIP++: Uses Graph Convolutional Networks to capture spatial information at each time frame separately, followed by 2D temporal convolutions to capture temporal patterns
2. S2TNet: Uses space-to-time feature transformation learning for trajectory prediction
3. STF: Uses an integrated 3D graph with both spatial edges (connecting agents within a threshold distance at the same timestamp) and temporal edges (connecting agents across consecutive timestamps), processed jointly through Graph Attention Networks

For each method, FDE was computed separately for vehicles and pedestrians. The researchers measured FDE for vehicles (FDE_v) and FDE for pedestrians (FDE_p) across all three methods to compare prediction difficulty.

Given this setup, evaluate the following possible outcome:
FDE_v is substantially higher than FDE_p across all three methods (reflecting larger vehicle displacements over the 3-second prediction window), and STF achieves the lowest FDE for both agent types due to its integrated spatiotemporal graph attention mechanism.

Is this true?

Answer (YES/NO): YES